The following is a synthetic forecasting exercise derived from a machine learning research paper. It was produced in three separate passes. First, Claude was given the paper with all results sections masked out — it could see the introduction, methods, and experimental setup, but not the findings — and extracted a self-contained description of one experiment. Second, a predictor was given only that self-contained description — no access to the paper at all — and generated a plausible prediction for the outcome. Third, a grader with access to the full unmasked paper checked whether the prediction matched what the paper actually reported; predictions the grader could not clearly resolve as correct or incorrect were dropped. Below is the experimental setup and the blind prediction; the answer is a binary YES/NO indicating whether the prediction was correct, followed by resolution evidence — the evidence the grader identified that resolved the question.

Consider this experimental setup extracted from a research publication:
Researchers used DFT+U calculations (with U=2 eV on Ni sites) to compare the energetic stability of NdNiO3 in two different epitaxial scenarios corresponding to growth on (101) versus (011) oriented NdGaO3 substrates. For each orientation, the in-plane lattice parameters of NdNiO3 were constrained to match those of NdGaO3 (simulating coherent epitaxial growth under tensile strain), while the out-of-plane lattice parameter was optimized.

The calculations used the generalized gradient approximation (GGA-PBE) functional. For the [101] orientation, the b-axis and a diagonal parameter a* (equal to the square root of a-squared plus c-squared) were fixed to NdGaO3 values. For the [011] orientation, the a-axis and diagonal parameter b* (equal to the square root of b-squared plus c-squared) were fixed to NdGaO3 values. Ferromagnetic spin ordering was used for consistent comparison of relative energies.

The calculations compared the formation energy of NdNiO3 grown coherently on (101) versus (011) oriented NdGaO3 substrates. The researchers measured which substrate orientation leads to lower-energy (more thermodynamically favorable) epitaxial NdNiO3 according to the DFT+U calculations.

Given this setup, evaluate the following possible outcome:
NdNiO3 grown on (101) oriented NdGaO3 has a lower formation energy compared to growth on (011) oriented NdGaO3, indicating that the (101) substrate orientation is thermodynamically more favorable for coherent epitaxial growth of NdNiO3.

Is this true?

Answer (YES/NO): YES